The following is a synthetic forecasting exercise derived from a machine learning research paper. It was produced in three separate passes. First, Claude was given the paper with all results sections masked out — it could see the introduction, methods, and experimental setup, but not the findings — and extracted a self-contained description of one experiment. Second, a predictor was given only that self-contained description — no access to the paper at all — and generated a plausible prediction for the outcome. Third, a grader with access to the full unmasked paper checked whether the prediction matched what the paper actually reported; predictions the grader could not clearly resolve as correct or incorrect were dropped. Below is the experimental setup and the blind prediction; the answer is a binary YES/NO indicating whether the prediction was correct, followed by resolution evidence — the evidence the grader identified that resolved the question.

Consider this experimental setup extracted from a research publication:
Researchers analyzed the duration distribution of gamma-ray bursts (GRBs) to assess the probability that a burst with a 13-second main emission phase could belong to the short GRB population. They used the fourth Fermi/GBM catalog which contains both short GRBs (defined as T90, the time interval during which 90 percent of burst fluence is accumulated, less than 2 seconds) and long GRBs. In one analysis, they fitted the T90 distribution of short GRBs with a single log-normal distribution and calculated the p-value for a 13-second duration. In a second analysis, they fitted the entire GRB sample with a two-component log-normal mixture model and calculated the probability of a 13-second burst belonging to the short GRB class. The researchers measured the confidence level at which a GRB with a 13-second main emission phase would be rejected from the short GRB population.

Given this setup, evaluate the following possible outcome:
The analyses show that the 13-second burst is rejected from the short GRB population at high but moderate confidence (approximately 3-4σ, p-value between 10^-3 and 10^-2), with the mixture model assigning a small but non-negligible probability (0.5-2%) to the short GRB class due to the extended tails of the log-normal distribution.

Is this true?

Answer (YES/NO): NO